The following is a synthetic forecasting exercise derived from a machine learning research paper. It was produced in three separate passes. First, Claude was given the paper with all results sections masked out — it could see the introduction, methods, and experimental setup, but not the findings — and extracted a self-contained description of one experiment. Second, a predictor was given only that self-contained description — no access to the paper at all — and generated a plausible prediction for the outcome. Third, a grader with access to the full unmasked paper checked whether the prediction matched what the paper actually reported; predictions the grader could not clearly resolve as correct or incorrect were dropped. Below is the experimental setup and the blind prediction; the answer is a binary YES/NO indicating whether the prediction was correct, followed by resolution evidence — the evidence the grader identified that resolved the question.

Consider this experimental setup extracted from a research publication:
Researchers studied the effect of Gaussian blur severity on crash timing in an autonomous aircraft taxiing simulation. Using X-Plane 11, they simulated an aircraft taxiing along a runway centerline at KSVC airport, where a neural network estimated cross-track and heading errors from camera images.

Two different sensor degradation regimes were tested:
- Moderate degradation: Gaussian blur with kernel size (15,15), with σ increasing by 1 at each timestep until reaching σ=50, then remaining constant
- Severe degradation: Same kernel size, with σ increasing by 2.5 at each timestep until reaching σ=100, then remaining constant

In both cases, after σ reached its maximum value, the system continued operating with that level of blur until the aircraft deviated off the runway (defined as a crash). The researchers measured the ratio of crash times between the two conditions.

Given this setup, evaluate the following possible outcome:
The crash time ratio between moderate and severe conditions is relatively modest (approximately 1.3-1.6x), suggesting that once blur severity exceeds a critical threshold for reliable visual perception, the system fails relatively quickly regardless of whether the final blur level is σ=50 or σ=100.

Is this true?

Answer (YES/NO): NO